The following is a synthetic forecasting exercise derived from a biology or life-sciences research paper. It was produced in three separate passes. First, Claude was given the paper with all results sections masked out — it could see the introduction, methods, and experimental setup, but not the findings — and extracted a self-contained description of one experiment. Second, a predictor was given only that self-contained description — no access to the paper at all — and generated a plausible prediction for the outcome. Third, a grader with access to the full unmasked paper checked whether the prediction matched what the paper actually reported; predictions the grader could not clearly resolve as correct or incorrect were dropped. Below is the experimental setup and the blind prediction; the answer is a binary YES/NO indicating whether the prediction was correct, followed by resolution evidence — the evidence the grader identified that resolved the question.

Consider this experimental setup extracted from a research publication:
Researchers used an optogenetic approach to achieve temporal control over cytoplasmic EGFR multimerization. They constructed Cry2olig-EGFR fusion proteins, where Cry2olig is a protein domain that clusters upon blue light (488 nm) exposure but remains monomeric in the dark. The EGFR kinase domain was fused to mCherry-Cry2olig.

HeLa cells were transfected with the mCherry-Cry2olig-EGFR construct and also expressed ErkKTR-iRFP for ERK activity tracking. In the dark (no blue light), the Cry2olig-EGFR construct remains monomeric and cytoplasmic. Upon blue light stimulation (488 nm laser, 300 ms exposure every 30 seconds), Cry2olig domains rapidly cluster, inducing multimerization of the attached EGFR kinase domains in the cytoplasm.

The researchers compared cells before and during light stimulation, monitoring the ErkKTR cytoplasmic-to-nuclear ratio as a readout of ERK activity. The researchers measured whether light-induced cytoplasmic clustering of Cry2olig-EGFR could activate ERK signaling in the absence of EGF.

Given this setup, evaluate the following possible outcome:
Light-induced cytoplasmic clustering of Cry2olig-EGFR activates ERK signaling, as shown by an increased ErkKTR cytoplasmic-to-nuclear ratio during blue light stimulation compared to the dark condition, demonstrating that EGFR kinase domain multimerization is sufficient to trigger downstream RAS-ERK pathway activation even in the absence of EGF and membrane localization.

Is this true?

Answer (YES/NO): YES